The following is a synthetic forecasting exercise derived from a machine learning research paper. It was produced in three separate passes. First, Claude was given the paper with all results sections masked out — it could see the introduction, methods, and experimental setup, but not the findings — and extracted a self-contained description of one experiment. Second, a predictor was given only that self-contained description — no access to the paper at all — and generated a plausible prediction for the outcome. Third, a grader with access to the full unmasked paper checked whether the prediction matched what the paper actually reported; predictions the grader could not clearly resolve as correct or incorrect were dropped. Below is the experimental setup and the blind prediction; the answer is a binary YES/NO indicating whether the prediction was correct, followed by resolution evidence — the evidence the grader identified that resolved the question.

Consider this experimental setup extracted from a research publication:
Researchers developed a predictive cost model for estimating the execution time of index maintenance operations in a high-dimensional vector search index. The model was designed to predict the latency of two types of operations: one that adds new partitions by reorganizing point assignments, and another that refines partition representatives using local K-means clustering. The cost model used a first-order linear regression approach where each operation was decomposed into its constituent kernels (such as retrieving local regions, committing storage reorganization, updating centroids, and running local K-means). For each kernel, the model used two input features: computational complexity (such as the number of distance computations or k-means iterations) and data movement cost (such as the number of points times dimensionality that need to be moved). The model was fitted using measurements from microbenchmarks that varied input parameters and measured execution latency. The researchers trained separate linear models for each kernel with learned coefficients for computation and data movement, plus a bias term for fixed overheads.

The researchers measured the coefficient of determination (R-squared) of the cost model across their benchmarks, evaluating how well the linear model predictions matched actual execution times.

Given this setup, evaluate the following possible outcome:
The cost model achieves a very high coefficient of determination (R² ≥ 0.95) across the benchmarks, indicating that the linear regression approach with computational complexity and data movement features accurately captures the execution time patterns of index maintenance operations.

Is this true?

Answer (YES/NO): NO